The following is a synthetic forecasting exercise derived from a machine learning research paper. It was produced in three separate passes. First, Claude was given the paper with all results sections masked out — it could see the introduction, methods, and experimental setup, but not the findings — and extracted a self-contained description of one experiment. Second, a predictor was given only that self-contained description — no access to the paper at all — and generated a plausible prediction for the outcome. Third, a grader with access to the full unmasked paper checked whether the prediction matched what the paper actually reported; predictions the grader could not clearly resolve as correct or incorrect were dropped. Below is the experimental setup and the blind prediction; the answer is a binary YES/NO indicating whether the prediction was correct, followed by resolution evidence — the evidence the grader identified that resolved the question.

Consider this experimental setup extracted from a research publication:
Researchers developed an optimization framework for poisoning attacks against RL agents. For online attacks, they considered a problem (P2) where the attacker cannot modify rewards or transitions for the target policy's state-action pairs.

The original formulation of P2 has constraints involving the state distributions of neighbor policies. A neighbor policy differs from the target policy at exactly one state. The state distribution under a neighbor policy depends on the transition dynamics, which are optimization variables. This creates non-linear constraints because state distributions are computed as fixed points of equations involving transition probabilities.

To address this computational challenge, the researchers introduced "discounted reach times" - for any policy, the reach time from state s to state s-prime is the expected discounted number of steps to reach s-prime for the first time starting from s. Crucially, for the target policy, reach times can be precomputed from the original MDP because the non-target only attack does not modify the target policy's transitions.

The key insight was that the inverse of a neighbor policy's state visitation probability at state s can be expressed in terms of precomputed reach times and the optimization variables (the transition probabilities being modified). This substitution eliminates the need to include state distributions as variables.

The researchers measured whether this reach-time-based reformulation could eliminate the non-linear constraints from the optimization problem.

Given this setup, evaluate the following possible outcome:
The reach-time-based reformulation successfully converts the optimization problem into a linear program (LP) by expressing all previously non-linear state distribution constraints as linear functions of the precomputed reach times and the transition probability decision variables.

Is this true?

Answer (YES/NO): NO